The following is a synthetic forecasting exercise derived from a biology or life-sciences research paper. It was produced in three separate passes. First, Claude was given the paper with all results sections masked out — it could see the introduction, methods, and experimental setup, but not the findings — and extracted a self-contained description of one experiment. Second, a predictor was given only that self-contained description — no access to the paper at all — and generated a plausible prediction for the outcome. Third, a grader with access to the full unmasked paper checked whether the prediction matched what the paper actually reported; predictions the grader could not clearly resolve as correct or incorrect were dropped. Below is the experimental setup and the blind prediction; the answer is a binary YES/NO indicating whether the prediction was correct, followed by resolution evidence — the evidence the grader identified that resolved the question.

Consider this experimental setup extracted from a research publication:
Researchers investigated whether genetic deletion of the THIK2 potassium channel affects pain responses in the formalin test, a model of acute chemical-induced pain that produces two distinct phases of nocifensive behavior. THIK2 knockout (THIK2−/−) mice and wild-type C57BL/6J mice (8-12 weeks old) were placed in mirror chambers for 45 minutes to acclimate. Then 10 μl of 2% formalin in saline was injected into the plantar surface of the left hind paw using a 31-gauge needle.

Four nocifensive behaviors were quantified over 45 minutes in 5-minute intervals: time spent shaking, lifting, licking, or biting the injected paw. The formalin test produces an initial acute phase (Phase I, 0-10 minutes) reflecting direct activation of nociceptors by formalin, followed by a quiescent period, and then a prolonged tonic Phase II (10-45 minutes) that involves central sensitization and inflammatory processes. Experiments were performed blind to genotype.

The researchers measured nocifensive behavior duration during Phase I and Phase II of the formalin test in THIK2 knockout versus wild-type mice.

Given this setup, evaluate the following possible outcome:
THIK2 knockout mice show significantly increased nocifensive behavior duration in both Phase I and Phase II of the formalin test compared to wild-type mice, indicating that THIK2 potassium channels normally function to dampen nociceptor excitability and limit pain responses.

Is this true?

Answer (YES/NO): NO